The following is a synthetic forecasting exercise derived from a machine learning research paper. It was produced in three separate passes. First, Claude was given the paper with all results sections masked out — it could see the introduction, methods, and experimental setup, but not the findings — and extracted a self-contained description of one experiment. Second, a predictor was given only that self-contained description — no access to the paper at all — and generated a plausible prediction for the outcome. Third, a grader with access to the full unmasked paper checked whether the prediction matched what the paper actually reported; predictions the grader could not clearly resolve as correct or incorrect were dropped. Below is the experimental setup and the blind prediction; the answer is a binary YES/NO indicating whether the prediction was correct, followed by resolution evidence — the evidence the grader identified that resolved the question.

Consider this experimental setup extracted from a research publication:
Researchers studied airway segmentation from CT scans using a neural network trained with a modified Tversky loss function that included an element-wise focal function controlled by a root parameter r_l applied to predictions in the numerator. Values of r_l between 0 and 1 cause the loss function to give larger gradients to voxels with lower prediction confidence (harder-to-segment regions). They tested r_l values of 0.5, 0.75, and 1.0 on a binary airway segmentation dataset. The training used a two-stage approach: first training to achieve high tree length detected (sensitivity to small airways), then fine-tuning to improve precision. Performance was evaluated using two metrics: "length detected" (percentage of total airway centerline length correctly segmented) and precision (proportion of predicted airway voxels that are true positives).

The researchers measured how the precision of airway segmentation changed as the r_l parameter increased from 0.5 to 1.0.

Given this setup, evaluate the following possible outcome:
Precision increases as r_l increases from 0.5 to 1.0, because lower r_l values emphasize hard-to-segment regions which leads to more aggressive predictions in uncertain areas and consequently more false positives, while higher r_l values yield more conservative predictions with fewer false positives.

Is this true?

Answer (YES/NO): NO